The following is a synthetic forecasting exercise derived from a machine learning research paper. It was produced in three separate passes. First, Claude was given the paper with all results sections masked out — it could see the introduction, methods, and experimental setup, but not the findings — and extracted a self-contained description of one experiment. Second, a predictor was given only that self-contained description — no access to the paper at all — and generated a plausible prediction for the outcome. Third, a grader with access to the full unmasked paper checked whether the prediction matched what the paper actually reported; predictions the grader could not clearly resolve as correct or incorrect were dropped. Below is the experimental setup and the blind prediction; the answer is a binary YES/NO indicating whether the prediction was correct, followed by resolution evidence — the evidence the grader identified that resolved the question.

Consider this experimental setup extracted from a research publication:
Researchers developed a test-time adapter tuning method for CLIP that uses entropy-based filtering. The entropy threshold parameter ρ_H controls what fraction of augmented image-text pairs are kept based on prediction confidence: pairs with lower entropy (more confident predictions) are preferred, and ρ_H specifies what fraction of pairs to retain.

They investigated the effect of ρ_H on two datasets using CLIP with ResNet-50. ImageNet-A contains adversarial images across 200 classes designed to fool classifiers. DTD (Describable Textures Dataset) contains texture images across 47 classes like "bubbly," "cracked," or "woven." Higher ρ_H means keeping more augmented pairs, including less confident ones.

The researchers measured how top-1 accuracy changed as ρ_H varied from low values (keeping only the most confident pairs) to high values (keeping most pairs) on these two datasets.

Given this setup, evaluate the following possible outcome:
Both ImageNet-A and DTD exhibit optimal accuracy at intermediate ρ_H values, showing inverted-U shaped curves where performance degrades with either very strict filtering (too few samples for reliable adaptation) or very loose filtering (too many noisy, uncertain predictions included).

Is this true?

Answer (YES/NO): NO